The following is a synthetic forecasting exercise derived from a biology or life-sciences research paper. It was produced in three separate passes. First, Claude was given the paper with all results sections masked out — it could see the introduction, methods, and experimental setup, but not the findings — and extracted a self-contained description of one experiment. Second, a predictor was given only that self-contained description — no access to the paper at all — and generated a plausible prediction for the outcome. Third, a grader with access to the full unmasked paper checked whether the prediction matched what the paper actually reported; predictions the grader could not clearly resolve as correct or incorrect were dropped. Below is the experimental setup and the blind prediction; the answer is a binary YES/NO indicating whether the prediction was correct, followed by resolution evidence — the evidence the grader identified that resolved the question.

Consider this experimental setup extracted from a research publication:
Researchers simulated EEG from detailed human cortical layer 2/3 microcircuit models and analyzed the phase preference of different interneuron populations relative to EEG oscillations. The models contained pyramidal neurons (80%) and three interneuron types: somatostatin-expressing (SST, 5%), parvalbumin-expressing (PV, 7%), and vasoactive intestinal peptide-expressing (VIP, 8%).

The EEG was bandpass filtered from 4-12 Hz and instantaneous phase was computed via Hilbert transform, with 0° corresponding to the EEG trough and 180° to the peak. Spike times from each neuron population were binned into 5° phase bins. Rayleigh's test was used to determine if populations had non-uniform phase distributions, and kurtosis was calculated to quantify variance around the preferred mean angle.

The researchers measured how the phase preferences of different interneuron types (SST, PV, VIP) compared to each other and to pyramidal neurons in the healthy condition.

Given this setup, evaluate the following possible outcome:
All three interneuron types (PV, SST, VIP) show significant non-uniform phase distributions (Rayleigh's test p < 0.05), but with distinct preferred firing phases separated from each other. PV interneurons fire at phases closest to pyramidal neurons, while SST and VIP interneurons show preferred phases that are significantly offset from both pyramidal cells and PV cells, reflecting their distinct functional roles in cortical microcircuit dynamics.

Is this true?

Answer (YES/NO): NO